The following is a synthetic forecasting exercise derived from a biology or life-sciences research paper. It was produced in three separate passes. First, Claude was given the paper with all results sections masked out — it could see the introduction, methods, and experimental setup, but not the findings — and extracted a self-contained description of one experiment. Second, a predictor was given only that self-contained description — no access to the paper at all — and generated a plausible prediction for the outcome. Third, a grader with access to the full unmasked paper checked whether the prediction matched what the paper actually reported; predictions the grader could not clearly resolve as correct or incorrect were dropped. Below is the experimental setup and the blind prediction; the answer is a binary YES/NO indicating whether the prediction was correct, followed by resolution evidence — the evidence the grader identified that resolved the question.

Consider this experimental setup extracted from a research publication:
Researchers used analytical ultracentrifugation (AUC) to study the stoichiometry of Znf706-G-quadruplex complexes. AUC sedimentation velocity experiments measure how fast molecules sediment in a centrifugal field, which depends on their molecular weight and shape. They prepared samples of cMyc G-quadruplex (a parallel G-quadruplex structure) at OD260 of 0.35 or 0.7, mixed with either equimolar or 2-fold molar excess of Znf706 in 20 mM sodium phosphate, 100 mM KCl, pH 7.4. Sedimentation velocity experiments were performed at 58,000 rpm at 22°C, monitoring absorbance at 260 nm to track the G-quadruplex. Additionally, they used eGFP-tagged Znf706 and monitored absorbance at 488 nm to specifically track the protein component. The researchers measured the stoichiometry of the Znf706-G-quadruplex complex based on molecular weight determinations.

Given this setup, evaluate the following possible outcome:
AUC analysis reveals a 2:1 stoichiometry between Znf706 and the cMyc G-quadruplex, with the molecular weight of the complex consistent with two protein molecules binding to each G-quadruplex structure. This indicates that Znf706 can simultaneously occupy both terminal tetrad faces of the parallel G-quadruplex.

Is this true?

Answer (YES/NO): YES